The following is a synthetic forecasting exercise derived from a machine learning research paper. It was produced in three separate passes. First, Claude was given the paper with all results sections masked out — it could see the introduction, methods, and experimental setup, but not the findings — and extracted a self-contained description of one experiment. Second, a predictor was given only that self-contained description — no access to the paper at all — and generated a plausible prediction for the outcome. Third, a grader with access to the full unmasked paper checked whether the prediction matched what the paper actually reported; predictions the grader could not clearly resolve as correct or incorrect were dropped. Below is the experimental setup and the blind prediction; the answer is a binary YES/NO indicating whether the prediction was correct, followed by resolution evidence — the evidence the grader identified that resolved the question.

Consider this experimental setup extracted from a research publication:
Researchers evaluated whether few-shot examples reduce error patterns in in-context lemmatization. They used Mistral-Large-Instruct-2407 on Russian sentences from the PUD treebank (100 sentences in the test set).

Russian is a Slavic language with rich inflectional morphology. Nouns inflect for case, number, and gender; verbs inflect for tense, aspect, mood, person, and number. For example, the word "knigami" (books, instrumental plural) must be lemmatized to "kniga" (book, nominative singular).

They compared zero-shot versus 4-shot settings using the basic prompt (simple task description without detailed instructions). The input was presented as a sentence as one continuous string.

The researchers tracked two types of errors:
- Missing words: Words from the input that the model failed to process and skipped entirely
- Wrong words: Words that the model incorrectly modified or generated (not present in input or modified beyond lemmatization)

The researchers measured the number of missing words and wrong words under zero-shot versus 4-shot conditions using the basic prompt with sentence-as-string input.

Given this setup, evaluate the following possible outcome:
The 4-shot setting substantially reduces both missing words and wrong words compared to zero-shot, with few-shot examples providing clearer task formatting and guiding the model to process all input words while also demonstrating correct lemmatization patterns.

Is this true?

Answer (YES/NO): NO